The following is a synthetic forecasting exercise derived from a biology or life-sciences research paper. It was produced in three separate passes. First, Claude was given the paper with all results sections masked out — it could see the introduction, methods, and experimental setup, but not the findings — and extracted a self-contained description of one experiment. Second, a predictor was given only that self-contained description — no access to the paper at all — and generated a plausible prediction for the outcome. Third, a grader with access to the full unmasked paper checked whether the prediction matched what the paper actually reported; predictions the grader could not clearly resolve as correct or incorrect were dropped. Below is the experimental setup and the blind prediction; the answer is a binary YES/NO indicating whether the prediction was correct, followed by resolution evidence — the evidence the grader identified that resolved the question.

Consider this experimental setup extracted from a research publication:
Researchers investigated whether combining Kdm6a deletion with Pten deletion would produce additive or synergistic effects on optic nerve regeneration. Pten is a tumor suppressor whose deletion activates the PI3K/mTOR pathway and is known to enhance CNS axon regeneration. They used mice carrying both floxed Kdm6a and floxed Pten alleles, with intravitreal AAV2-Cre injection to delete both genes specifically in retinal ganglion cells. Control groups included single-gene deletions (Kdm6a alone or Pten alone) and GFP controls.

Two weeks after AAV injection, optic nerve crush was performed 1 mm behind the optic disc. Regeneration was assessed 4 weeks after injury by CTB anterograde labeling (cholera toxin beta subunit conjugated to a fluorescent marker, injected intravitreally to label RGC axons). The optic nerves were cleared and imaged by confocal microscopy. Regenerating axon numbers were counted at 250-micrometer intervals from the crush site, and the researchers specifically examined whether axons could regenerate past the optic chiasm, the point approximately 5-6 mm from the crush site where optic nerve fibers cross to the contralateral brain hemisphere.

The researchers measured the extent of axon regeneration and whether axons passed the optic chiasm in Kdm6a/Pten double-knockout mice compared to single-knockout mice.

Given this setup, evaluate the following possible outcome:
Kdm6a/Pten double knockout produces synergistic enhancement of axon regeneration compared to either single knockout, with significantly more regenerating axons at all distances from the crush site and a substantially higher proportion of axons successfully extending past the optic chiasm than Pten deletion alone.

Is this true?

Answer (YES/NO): NO